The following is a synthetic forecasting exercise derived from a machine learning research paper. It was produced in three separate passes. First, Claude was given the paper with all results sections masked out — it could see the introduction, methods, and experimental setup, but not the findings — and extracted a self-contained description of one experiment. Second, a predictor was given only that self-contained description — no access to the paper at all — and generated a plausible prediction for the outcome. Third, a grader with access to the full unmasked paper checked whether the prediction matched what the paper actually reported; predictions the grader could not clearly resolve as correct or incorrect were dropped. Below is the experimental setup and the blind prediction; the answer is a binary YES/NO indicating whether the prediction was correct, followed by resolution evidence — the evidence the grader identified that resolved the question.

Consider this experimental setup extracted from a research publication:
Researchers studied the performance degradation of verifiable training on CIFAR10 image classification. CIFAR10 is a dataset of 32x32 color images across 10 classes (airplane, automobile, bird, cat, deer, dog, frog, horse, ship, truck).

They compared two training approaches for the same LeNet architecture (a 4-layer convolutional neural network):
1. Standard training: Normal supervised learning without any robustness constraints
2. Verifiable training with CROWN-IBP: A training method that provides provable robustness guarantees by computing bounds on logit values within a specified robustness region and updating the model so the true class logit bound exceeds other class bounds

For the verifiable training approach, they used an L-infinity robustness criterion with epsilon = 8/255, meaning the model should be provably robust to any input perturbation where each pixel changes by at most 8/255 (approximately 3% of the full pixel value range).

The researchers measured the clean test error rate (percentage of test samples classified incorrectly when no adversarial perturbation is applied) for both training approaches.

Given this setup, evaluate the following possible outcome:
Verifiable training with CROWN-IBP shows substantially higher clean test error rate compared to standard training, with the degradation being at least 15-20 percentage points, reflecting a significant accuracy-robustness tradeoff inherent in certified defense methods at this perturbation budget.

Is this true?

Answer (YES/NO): YES